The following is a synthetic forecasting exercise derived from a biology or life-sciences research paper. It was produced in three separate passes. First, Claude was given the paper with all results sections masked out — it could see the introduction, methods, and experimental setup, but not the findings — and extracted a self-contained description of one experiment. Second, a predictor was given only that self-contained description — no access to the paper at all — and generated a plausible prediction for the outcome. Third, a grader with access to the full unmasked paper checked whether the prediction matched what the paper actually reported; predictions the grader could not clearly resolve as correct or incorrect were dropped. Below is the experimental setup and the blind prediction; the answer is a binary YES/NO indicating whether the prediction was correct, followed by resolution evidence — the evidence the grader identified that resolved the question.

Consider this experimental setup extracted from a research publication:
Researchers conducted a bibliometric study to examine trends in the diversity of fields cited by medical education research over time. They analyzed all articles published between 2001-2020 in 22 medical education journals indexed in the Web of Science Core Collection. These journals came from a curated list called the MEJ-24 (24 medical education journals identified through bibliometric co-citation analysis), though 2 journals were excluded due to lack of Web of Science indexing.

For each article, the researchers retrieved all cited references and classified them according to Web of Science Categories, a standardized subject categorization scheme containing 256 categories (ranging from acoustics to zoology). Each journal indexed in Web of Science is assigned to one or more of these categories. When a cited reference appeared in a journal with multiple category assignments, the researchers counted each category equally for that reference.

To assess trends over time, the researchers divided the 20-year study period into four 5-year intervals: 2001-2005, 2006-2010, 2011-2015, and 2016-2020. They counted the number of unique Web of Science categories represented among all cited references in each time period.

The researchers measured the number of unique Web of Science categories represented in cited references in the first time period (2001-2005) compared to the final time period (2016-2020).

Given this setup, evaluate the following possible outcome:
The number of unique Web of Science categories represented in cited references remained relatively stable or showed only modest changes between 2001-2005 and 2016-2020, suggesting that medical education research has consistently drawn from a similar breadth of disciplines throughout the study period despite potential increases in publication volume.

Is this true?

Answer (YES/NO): NO